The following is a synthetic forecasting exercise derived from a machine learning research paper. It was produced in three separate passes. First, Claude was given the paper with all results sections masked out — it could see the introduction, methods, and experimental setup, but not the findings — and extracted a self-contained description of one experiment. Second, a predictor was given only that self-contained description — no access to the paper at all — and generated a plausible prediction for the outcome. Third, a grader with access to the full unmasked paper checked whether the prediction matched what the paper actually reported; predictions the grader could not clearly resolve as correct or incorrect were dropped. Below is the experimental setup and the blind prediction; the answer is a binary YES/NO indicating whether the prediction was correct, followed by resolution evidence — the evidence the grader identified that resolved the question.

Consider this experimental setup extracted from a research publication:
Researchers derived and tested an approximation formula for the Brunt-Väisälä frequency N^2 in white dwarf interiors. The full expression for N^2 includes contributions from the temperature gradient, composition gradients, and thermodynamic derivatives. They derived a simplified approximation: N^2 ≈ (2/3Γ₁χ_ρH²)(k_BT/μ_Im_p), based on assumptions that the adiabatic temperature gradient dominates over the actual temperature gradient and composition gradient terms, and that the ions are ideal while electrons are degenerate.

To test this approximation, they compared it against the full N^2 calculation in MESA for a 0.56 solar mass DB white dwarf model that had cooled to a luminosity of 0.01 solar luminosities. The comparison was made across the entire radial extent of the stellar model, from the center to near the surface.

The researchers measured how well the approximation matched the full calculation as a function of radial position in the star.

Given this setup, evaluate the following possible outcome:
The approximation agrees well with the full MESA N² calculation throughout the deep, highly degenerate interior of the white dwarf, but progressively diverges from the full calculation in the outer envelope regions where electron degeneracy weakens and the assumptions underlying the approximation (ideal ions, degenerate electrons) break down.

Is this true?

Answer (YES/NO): NO